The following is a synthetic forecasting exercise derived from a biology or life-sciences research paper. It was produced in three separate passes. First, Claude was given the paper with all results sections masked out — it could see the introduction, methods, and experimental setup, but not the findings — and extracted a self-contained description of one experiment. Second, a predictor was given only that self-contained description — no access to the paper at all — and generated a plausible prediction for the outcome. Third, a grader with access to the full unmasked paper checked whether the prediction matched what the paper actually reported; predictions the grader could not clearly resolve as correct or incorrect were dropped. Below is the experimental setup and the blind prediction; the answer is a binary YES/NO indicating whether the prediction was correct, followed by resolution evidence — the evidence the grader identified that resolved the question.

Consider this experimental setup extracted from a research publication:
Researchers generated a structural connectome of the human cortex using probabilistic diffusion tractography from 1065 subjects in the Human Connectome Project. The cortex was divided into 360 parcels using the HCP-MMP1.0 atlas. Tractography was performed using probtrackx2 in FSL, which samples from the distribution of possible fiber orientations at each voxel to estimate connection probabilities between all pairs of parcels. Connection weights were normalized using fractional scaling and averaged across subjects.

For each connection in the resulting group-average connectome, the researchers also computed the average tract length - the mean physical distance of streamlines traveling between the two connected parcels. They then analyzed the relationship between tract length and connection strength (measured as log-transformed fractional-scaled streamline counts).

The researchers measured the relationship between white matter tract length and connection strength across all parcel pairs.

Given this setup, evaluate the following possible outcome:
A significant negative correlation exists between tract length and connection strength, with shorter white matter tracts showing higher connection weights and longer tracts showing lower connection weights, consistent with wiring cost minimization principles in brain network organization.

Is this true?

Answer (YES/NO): YES